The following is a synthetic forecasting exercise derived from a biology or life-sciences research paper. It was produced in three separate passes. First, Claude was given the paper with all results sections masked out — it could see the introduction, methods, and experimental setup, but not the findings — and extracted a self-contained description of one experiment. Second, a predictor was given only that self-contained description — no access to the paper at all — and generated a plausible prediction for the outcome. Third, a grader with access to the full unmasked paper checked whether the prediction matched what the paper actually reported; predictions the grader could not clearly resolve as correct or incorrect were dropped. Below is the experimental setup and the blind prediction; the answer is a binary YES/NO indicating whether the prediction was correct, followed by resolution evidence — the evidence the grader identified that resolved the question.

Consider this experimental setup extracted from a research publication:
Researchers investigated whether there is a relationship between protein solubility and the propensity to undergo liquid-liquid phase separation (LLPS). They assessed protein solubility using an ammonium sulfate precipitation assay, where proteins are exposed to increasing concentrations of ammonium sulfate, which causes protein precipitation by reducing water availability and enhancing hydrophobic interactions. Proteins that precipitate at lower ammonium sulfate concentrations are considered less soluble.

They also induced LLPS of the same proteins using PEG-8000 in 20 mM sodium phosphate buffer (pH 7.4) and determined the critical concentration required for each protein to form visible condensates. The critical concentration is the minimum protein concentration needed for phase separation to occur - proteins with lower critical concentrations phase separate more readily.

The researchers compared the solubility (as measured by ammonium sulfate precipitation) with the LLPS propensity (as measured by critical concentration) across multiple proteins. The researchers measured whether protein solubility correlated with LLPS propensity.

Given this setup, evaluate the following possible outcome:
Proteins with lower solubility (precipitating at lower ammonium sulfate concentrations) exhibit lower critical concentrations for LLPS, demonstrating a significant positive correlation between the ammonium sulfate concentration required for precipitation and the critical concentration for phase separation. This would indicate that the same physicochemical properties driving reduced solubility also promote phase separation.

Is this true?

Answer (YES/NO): YES